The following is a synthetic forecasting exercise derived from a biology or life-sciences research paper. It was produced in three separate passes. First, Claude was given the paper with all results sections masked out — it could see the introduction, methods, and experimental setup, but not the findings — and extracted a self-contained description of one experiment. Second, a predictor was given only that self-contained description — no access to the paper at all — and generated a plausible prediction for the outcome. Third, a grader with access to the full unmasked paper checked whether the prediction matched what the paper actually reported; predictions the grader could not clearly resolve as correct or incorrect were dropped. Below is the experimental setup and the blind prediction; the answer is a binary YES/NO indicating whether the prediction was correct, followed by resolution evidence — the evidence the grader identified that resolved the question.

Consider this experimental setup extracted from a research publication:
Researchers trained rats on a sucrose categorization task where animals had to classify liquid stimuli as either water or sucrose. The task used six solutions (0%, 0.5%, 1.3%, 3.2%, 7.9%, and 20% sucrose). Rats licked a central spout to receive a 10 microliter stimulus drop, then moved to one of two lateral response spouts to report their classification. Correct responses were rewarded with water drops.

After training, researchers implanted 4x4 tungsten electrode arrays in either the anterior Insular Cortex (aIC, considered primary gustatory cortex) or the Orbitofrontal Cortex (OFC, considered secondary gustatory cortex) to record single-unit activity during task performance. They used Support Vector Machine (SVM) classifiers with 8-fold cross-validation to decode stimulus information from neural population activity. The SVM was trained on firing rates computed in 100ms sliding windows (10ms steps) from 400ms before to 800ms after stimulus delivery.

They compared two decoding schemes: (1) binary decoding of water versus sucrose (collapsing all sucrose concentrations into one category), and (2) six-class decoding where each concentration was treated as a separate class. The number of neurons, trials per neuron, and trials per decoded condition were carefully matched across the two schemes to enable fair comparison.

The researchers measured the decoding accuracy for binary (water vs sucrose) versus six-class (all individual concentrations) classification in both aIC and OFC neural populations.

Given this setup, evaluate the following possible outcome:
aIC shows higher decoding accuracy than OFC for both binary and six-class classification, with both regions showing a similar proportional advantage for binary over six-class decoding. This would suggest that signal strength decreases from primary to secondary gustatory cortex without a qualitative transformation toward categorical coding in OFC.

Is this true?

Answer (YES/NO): NO